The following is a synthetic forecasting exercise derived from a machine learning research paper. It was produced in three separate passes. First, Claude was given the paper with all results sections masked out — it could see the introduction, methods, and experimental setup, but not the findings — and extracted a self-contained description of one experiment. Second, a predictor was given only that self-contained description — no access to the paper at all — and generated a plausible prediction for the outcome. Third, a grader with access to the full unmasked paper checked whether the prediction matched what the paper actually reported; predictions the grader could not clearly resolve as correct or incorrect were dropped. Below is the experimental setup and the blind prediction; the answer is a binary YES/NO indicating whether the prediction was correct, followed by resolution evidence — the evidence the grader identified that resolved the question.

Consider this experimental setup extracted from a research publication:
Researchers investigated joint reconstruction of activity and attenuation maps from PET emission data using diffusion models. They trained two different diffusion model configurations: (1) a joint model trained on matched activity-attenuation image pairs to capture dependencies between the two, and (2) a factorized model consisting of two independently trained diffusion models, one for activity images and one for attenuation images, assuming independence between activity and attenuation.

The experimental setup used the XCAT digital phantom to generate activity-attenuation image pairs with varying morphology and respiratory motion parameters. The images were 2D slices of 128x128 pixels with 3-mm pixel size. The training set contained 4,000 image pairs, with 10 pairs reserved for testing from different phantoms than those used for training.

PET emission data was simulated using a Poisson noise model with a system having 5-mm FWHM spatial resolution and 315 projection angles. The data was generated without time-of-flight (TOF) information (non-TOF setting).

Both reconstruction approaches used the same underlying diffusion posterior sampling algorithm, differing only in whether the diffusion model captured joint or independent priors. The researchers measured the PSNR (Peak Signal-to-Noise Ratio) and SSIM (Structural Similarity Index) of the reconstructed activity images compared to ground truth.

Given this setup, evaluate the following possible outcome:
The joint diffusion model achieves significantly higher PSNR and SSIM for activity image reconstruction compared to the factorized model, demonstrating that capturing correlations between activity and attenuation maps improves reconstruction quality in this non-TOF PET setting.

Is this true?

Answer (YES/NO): NO